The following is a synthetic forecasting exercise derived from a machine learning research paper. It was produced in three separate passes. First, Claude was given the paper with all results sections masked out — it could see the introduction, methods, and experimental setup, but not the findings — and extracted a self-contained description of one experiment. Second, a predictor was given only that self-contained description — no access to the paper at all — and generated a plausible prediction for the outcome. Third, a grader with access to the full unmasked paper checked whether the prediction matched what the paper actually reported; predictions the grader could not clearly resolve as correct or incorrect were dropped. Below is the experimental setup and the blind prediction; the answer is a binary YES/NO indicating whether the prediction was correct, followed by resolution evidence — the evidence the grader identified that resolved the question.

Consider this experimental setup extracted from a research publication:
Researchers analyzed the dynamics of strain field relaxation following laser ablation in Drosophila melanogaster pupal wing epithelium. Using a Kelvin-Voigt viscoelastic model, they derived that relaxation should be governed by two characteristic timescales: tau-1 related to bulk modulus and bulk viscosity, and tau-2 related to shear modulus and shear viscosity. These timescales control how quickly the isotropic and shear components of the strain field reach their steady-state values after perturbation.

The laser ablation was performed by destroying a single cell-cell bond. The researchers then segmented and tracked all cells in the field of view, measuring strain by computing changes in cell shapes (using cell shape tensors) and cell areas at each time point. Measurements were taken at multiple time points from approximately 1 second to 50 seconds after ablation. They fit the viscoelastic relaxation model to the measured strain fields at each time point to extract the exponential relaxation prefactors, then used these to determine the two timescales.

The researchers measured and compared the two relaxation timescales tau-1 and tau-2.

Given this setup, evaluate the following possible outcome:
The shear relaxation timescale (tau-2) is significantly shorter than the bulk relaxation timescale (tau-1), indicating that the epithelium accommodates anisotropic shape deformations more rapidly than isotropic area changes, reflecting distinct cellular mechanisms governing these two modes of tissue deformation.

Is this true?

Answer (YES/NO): NO